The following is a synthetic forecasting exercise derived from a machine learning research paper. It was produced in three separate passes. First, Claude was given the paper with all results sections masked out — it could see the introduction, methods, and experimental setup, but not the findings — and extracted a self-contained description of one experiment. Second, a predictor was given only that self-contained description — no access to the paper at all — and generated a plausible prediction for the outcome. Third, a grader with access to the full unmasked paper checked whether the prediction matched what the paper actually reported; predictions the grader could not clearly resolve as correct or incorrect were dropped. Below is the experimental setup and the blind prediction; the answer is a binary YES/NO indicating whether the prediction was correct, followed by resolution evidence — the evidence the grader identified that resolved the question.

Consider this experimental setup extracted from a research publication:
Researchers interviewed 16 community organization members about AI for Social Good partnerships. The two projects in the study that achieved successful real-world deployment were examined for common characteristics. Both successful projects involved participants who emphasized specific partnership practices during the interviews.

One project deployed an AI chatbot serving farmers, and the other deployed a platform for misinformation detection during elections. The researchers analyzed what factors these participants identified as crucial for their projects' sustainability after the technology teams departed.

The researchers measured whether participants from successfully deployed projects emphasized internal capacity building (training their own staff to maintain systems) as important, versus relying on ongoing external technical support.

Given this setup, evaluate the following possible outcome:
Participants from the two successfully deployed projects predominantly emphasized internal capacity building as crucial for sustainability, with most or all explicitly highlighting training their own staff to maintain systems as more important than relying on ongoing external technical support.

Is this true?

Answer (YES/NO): YES